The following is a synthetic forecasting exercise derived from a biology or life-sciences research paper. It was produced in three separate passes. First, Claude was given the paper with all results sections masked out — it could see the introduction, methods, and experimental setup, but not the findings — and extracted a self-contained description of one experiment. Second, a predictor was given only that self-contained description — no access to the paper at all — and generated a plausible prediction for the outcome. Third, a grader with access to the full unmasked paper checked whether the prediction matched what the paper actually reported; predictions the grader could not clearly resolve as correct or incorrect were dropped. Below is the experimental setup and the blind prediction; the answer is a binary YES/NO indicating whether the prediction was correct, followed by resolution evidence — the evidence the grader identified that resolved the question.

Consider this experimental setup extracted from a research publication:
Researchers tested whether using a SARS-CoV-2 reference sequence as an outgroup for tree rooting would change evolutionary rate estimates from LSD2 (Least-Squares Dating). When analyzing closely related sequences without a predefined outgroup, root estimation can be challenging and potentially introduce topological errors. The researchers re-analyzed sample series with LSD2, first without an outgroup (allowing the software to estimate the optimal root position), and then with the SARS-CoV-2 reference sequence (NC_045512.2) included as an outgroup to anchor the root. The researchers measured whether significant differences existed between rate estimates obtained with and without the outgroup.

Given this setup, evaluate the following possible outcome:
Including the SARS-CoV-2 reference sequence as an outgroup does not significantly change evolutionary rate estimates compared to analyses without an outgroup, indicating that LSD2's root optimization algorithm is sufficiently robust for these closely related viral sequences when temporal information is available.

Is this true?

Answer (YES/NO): YES